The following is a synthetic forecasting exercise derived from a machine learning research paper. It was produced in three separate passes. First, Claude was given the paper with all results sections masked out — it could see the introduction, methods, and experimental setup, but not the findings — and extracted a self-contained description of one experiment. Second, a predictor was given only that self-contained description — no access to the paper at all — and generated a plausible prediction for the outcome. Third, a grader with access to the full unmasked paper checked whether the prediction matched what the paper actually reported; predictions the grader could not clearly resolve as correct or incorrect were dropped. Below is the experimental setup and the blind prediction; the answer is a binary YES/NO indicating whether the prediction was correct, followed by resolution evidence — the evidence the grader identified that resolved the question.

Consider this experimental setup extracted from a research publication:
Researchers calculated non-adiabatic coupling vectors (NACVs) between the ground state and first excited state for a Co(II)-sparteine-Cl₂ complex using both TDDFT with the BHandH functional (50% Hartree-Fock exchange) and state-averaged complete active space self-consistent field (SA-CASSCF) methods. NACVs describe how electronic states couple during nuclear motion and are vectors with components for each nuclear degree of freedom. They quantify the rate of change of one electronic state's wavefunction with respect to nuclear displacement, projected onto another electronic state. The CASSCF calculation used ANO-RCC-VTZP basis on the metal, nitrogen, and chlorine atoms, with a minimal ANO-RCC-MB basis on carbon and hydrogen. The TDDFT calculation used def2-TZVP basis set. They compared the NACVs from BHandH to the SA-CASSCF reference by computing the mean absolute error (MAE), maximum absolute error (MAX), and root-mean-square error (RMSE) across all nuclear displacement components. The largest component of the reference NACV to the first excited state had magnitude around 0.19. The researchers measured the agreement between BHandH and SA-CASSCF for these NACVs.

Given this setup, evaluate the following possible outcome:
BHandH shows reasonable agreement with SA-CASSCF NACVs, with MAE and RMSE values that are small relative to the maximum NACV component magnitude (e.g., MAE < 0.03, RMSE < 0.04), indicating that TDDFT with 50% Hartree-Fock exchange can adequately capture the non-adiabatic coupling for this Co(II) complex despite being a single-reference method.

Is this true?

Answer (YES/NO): YES